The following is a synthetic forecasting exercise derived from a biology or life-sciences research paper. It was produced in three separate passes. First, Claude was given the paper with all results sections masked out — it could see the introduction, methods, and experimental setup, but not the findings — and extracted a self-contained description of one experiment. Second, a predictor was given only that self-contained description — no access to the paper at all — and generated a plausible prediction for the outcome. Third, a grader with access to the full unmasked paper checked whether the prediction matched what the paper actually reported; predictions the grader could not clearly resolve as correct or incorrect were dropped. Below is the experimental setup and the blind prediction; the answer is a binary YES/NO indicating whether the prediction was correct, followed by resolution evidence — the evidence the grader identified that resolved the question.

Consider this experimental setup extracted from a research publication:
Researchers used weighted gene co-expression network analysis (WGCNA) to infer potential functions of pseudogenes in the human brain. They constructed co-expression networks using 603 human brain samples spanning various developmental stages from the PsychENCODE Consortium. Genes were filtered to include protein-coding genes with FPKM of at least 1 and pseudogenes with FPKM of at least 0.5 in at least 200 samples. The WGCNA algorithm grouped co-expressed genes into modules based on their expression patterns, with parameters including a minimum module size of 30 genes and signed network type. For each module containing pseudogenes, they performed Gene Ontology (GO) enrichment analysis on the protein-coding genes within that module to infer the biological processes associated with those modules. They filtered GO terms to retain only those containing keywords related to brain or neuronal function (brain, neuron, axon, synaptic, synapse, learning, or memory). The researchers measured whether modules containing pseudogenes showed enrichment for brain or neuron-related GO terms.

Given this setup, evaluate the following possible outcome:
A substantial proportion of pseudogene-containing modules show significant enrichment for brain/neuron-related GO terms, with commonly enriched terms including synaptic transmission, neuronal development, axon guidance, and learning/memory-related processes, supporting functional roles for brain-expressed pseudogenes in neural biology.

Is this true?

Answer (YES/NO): YES